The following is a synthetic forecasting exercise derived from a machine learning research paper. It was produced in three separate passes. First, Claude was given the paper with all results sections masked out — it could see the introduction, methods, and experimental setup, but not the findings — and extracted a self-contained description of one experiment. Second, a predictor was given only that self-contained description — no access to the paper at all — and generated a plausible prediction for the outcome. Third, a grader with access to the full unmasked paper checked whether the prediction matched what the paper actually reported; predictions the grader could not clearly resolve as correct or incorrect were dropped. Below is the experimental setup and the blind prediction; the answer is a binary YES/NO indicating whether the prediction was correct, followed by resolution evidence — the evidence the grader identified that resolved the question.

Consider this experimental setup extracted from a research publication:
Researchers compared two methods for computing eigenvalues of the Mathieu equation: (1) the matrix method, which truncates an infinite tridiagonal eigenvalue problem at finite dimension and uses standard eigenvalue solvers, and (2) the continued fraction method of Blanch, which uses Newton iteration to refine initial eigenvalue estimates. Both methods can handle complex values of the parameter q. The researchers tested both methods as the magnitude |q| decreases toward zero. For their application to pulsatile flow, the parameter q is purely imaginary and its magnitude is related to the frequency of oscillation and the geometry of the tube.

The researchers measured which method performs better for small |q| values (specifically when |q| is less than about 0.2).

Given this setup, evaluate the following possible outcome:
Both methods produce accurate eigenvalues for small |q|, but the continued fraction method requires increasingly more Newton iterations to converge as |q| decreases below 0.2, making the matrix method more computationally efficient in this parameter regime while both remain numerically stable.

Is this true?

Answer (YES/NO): NO